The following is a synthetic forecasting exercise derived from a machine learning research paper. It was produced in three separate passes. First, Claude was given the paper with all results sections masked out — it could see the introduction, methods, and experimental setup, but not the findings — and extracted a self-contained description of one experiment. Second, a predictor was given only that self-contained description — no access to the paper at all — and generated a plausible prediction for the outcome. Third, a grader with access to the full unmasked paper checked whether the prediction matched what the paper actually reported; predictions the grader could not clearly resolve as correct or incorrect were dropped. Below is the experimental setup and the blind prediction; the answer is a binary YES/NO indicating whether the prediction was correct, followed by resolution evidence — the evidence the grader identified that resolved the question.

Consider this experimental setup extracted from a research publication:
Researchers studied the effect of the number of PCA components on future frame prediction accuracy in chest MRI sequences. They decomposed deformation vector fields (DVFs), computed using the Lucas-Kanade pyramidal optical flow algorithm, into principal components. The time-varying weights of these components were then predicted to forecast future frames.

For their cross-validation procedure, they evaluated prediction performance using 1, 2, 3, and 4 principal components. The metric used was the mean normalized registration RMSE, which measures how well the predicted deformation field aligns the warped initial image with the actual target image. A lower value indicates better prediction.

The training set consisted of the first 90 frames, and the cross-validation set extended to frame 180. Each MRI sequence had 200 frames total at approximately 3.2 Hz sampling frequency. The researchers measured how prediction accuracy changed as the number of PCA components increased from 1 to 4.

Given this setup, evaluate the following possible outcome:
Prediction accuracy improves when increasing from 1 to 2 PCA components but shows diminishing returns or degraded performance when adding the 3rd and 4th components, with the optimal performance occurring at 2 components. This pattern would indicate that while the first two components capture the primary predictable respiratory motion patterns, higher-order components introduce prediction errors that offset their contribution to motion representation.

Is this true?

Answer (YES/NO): NO